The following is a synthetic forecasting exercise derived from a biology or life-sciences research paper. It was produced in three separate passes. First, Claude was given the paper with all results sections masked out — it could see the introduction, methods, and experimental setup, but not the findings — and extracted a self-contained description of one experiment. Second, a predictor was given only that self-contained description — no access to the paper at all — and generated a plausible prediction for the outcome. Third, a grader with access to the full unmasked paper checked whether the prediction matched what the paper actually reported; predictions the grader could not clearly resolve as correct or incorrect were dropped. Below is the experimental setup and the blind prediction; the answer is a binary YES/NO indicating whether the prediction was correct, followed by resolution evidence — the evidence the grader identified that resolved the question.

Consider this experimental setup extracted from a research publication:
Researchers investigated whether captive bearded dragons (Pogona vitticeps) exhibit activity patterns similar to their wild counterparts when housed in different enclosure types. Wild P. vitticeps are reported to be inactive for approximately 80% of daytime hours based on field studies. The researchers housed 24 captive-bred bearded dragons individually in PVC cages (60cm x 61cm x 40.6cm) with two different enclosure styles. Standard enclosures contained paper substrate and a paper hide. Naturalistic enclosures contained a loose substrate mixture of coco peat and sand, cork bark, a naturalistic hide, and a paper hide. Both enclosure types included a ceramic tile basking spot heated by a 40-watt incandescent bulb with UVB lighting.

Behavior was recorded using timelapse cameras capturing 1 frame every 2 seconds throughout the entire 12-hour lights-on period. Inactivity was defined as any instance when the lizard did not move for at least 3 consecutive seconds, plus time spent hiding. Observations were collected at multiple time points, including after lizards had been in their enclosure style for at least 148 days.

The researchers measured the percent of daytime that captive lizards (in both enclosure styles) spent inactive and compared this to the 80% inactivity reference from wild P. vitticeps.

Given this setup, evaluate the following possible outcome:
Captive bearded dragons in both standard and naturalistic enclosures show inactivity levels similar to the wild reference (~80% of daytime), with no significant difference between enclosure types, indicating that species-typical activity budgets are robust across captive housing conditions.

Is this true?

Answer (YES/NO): NO